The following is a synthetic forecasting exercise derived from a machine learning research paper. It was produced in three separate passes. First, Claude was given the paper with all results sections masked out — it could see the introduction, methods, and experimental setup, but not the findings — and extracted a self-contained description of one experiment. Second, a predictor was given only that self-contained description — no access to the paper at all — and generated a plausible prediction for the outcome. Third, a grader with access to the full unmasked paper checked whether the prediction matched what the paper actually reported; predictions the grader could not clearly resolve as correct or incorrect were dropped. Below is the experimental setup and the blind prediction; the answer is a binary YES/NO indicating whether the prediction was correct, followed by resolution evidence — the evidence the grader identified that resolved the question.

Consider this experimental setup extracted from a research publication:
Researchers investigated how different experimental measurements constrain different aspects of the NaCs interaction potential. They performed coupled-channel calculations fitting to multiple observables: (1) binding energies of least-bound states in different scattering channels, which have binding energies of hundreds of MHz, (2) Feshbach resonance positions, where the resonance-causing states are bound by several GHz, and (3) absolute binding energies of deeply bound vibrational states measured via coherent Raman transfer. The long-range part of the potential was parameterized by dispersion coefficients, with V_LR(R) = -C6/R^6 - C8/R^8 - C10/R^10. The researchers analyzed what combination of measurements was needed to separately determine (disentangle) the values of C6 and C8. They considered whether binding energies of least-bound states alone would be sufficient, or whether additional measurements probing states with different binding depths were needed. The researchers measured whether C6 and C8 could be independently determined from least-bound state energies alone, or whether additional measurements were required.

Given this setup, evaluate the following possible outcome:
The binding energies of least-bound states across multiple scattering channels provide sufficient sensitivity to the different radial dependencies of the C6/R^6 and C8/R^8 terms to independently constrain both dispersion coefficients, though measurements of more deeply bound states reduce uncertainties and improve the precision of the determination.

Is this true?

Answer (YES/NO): NO